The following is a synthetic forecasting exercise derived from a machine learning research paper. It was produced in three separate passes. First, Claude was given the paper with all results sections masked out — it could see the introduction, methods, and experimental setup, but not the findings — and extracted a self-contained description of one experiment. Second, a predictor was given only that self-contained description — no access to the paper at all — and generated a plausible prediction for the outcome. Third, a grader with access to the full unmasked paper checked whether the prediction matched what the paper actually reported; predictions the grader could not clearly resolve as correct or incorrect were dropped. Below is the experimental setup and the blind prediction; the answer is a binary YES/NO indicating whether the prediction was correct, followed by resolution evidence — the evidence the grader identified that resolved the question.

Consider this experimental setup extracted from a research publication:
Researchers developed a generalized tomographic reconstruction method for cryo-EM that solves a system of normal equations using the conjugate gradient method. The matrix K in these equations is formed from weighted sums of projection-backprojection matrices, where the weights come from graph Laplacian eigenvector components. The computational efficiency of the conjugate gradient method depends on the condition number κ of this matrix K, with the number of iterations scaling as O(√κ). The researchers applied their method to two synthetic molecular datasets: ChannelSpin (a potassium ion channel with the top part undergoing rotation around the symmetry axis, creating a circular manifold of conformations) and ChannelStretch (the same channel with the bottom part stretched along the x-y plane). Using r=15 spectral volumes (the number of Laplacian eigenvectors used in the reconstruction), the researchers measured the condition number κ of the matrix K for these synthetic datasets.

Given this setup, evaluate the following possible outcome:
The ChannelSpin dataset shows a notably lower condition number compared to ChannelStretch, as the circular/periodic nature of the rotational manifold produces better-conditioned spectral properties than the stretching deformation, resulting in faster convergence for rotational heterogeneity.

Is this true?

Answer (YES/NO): NO